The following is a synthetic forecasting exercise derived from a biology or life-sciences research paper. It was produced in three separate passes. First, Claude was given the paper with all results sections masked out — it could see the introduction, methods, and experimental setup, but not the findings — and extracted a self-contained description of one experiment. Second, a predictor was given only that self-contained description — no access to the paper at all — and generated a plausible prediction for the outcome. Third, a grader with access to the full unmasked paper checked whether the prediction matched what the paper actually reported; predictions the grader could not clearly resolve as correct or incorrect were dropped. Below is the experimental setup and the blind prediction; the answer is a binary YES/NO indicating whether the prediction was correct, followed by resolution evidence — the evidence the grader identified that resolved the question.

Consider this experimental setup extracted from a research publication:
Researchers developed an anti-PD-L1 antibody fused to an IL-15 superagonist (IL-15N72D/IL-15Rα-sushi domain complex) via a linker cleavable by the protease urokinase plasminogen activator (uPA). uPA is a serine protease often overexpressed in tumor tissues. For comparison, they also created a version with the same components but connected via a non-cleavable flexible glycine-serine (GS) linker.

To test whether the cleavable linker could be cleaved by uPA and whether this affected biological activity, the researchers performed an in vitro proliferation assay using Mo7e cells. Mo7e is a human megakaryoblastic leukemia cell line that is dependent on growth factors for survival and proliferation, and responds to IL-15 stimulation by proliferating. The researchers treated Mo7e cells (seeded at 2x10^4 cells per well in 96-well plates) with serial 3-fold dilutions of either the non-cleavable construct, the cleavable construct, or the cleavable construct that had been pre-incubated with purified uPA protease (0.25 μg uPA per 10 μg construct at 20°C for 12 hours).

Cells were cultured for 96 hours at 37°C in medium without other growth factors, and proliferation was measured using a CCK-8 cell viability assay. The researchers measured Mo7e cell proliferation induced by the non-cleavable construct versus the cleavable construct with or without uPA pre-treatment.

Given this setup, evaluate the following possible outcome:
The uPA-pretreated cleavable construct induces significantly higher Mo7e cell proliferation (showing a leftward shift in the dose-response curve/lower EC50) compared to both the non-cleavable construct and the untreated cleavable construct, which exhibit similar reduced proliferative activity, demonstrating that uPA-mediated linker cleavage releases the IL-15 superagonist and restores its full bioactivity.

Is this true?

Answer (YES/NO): NO